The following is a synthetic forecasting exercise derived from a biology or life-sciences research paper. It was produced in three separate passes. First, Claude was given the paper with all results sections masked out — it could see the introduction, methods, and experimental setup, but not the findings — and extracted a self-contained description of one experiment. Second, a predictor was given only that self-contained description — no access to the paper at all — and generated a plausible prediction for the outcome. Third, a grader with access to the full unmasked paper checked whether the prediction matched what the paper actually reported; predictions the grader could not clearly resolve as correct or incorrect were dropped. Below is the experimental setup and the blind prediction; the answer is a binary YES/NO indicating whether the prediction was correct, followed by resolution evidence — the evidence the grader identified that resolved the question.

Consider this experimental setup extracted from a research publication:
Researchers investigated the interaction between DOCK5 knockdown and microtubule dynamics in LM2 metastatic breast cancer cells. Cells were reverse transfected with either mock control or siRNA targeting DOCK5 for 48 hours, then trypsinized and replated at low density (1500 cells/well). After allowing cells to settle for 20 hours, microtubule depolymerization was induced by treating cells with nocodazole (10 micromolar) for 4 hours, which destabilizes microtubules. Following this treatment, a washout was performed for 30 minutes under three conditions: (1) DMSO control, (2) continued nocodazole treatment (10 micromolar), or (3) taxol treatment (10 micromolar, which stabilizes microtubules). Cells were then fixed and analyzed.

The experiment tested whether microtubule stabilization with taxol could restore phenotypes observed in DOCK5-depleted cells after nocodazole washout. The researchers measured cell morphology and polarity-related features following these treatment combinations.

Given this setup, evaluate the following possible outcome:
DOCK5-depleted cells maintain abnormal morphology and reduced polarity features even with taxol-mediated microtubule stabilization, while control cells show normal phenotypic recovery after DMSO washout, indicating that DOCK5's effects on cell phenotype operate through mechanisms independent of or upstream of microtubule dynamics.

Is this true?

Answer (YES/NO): NO